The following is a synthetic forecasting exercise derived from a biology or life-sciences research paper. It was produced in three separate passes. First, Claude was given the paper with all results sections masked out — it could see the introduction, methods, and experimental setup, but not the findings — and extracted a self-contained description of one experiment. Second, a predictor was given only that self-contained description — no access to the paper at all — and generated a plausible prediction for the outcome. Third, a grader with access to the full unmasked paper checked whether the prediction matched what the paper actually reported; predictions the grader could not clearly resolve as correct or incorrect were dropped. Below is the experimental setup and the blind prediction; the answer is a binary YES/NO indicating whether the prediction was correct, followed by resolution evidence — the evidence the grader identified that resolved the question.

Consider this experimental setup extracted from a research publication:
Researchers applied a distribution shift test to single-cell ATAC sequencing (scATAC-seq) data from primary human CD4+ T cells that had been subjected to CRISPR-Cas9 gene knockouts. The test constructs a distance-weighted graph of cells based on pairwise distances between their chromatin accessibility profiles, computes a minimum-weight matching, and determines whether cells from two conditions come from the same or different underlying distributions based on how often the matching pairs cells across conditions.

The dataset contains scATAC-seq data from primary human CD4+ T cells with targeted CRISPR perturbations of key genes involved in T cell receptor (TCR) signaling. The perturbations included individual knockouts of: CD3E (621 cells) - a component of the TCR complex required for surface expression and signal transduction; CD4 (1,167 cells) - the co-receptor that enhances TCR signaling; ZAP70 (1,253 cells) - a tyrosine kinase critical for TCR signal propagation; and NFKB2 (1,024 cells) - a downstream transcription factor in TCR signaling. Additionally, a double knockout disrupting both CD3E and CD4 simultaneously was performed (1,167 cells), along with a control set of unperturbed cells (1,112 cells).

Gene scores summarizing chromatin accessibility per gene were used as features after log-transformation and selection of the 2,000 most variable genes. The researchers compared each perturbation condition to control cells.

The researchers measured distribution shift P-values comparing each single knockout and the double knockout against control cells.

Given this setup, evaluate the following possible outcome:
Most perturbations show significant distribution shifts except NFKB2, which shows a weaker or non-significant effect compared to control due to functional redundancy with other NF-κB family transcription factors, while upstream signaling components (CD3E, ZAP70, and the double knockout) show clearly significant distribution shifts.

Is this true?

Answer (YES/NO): NO